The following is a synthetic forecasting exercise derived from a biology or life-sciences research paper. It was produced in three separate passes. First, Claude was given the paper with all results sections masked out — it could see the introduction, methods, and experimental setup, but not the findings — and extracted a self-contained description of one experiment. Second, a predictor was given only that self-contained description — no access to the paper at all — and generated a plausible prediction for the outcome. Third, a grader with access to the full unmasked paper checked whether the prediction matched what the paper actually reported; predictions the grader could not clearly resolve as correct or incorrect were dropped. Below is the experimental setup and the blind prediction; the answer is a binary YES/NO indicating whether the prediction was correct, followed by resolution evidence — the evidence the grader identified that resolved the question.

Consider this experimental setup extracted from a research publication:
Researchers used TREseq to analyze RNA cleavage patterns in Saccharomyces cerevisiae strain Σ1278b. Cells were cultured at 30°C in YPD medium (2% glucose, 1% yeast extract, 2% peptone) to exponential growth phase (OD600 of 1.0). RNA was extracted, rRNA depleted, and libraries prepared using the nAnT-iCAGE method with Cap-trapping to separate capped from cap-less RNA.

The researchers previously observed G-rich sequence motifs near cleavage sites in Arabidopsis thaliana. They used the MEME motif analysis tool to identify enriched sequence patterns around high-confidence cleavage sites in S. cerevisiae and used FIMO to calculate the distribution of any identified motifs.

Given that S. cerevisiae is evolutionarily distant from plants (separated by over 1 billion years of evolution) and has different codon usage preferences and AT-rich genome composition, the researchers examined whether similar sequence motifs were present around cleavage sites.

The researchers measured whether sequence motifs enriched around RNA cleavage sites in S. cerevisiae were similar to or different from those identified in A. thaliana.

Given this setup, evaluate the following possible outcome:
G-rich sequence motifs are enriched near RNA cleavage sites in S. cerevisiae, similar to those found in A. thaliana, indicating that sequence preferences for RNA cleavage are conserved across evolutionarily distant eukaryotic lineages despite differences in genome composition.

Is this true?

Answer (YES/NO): YES